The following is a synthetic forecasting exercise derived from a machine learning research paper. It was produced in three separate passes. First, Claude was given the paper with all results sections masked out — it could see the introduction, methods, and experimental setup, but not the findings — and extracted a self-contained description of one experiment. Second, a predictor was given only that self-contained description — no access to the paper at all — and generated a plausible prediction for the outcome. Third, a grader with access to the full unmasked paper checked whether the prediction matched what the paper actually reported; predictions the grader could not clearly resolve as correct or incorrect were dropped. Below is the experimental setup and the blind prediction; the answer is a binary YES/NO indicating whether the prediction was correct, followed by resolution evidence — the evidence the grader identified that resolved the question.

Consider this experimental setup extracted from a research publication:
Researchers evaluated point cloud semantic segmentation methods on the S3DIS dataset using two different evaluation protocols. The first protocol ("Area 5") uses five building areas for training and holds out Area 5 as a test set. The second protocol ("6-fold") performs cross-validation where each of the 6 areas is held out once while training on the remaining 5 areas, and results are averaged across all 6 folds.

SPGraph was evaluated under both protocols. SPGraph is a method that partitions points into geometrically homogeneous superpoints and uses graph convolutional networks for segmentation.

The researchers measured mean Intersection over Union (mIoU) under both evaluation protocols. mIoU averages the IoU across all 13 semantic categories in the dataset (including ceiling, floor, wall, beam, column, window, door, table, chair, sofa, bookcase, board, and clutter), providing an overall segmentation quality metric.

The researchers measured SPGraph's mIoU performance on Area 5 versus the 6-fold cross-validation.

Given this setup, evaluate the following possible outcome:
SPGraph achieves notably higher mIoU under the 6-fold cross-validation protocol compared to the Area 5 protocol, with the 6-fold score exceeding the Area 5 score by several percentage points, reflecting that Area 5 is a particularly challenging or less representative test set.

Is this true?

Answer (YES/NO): YES